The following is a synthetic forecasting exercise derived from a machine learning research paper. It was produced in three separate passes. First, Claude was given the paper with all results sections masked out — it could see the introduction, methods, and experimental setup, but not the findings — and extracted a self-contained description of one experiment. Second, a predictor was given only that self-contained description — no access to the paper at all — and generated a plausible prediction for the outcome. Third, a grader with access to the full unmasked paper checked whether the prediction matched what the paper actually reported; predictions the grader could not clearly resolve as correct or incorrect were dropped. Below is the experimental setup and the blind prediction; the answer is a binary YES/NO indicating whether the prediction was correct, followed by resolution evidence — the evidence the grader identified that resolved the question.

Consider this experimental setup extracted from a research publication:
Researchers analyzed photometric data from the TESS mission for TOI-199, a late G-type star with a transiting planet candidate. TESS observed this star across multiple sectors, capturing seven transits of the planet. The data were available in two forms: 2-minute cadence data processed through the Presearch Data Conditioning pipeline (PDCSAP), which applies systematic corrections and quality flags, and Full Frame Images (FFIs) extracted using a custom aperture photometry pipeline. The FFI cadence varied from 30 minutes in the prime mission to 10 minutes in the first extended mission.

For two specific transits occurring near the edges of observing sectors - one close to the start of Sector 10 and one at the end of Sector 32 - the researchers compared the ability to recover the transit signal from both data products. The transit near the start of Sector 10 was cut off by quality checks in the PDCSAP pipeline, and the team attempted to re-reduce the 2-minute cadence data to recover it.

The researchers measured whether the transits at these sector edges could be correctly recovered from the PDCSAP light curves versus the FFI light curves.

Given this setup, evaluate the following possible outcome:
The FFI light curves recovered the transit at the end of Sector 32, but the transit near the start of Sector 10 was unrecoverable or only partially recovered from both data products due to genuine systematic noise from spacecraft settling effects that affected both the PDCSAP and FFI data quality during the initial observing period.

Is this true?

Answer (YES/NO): NO